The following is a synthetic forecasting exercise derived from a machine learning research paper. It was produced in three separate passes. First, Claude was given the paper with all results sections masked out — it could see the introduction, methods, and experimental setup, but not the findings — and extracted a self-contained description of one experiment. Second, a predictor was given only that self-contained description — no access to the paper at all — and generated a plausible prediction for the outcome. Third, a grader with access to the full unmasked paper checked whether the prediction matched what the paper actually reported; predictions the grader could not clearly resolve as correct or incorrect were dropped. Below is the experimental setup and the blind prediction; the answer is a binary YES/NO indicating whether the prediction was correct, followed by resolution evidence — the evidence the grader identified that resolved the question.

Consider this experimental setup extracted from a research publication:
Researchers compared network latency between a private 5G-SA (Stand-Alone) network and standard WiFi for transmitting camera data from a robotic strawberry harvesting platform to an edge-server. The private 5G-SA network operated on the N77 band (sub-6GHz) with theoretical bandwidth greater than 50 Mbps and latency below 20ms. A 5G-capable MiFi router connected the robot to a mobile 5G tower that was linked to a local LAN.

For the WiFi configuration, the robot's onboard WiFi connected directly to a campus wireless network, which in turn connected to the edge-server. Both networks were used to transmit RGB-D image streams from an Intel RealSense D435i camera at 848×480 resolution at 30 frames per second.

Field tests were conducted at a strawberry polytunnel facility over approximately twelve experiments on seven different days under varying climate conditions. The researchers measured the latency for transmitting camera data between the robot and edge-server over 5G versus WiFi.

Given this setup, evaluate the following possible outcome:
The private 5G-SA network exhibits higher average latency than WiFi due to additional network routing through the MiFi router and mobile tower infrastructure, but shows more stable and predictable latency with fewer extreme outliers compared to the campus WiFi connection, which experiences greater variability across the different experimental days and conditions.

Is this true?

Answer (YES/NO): NO